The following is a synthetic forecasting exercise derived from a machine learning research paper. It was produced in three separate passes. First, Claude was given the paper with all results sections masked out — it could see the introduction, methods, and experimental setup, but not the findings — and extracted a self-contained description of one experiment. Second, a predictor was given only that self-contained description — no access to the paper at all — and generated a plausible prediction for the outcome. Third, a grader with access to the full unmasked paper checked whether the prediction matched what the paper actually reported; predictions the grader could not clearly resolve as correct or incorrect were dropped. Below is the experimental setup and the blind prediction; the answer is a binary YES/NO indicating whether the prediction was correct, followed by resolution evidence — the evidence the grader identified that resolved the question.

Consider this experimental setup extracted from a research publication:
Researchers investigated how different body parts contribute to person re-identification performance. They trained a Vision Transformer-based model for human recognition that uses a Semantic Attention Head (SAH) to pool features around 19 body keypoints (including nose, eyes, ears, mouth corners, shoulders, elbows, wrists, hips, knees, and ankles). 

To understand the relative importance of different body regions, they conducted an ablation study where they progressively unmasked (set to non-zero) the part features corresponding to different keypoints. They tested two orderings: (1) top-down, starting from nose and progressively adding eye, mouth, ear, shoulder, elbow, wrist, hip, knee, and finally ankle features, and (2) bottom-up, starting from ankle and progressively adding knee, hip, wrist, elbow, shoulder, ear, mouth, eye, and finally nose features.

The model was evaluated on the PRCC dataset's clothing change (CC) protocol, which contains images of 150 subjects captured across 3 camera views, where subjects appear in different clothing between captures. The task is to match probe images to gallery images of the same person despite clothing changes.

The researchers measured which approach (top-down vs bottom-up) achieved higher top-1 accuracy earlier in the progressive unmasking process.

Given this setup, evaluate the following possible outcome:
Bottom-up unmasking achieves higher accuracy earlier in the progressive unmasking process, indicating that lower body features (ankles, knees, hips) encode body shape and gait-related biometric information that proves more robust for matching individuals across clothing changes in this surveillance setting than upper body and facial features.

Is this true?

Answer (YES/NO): NO